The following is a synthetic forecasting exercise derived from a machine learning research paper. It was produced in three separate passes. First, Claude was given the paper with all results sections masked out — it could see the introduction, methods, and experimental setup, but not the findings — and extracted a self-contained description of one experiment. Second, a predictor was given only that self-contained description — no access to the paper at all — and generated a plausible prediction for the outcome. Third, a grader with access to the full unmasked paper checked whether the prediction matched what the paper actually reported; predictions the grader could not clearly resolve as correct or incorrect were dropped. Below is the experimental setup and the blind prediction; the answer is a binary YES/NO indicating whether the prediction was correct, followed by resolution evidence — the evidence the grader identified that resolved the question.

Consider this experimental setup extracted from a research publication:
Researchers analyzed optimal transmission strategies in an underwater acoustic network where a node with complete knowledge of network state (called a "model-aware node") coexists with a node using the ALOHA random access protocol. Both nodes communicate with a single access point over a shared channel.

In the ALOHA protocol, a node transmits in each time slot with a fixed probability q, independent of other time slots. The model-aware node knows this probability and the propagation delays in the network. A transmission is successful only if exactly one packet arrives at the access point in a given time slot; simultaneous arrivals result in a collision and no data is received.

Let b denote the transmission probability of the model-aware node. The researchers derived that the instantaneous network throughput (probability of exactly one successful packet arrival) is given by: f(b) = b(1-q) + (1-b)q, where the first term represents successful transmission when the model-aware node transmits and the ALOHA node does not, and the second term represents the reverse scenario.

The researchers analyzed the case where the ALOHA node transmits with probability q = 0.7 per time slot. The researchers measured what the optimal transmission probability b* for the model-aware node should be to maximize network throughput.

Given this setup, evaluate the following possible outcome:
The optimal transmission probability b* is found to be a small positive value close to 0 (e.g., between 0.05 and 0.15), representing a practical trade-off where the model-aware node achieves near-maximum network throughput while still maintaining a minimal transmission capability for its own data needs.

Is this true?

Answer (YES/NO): NO